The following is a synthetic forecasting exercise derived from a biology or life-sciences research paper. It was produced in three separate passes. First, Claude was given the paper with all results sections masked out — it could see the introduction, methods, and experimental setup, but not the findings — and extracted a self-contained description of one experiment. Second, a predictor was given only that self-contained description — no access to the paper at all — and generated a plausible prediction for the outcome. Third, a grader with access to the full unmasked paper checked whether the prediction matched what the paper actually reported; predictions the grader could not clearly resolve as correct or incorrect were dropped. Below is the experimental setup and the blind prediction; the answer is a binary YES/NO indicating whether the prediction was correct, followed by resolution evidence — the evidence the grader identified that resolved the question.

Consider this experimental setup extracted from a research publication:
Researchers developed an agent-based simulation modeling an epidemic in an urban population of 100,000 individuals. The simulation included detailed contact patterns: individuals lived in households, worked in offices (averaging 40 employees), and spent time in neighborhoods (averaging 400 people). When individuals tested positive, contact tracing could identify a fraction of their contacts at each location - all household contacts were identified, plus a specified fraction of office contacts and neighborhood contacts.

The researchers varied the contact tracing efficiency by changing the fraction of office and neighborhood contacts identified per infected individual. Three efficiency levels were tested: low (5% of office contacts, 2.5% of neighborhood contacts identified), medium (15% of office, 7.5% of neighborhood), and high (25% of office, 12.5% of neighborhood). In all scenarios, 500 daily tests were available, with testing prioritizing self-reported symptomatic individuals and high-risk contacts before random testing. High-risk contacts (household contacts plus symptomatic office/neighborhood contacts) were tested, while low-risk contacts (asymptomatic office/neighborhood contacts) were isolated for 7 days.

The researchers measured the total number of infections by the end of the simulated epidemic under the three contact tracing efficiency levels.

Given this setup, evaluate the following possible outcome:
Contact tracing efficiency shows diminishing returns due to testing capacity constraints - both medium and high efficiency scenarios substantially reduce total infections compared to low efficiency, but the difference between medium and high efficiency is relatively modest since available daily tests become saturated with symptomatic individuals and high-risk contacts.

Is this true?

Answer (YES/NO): NO